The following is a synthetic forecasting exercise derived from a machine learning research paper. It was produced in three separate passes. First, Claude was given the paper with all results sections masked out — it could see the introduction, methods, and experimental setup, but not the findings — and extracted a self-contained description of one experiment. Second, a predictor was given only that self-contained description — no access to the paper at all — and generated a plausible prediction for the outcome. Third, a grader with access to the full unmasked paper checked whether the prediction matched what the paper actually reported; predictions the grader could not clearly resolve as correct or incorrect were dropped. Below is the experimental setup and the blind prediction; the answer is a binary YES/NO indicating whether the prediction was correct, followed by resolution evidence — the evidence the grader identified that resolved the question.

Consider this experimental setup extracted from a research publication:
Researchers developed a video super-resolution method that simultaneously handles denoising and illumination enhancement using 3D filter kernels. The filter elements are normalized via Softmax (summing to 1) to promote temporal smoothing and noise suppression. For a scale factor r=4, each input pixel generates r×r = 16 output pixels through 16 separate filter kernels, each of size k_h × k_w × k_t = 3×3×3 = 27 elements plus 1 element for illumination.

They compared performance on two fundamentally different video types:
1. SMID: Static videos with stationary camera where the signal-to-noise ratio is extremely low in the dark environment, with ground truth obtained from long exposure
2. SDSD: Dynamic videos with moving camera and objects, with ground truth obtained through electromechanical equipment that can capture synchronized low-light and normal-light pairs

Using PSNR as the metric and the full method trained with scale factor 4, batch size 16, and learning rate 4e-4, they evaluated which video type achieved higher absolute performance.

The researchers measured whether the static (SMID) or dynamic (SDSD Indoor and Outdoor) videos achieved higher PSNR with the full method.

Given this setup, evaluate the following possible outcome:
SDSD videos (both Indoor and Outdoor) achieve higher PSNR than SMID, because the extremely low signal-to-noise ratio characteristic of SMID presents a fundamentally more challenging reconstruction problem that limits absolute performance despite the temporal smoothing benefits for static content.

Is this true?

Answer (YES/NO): YES